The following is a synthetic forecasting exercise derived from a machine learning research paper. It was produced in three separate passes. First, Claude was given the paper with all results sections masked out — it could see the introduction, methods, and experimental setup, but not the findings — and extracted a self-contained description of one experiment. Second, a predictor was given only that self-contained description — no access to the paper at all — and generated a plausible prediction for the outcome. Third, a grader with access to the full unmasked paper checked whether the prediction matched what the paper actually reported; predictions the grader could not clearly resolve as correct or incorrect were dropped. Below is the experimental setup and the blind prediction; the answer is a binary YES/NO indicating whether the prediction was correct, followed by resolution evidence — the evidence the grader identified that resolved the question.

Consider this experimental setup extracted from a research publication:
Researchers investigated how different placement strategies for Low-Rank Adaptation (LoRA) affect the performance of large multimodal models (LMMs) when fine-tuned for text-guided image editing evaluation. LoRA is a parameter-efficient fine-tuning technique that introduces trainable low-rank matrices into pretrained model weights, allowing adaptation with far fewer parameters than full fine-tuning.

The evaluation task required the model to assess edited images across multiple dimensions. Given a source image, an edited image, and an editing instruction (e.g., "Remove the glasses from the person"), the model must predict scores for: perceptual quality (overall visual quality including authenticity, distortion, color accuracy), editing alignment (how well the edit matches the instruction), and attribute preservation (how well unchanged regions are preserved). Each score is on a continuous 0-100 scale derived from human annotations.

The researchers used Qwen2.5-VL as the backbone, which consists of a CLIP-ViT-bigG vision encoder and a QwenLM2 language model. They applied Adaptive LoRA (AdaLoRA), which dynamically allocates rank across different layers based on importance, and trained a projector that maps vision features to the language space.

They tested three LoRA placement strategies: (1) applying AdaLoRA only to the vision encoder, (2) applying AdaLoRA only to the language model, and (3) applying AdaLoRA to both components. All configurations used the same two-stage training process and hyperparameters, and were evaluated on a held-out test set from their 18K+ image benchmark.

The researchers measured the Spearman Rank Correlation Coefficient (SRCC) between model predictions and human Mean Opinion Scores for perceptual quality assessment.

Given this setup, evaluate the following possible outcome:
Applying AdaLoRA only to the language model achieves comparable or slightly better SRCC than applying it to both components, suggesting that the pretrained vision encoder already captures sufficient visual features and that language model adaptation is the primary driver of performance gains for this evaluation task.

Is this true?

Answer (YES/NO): NO